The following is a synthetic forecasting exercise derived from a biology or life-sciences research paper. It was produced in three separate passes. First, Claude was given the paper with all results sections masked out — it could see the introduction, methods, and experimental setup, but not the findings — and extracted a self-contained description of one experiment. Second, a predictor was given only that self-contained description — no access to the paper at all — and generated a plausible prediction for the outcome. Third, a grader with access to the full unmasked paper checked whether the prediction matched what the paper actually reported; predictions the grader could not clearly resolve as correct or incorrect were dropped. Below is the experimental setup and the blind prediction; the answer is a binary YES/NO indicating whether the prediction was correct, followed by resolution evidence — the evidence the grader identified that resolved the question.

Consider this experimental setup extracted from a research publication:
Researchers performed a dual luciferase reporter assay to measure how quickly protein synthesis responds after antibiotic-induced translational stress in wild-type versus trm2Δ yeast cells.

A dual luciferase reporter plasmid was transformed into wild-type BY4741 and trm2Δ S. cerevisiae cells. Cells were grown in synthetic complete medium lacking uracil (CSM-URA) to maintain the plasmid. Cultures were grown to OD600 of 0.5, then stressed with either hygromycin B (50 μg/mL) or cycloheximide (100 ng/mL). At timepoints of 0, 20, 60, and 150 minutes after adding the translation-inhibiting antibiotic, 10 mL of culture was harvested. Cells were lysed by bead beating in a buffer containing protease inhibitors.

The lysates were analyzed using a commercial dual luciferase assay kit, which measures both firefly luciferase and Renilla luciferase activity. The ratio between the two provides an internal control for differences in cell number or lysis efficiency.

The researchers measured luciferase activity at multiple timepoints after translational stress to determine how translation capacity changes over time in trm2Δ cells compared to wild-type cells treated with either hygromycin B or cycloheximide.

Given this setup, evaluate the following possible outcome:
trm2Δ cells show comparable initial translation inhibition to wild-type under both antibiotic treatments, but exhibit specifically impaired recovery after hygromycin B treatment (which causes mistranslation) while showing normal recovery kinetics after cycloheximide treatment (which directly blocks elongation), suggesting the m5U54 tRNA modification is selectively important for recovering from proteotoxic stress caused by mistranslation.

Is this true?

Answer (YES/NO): NO